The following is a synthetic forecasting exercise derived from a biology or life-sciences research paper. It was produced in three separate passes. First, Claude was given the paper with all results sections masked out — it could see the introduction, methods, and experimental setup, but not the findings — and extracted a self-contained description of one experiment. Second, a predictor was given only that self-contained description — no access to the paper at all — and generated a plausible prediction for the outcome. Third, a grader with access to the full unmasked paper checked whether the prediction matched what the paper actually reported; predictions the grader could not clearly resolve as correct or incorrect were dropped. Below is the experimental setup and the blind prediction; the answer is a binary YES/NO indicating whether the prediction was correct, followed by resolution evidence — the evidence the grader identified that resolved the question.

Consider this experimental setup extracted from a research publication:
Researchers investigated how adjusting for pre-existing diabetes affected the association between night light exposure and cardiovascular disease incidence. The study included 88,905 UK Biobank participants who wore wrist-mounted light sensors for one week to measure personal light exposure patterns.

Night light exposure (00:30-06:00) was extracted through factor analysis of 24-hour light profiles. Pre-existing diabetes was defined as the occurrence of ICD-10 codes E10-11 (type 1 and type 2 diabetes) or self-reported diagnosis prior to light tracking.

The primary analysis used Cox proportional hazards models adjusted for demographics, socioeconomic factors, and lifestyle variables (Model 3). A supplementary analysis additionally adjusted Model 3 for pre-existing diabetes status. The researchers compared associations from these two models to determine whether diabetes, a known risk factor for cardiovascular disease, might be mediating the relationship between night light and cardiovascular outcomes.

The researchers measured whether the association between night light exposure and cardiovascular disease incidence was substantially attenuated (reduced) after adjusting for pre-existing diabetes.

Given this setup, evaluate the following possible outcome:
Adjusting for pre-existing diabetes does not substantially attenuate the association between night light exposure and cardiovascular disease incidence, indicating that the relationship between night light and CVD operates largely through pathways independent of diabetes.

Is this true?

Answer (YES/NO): NO